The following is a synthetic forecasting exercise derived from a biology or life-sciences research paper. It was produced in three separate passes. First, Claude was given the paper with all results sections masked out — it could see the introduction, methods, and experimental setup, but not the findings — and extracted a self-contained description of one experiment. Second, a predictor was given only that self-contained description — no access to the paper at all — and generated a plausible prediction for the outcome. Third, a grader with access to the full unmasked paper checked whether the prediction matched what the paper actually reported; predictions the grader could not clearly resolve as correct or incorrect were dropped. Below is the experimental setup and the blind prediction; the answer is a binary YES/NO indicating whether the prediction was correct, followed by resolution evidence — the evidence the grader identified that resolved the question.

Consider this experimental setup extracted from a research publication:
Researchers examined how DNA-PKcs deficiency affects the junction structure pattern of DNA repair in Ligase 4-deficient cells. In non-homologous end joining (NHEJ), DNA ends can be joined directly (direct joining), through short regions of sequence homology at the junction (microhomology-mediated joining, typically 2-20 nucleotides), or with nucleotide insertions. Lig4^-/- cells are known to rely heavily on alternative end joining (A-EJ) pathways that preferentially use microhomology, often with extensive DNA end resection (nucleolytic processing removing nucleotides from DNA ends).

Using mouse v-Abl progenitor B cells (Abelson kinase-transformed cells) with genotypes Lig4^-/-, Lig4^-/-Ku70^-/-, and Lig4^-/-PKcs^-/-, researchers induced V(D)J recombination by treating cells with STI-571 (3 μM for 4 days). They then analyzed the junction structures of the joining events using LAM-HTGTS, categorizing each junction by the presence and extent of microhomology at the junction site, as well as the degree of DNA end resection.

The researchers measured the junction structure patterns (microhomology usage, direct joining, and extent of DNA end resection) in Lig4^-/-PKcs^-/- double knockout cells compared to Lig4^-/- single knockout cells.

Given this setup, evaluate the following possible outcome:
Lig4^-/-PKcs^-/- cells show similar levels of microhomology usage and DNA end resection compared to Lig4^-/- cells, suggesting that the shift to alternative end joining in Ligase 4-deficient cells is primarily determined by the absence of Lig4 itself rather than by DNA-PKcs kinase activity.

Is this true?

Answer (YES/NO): NO